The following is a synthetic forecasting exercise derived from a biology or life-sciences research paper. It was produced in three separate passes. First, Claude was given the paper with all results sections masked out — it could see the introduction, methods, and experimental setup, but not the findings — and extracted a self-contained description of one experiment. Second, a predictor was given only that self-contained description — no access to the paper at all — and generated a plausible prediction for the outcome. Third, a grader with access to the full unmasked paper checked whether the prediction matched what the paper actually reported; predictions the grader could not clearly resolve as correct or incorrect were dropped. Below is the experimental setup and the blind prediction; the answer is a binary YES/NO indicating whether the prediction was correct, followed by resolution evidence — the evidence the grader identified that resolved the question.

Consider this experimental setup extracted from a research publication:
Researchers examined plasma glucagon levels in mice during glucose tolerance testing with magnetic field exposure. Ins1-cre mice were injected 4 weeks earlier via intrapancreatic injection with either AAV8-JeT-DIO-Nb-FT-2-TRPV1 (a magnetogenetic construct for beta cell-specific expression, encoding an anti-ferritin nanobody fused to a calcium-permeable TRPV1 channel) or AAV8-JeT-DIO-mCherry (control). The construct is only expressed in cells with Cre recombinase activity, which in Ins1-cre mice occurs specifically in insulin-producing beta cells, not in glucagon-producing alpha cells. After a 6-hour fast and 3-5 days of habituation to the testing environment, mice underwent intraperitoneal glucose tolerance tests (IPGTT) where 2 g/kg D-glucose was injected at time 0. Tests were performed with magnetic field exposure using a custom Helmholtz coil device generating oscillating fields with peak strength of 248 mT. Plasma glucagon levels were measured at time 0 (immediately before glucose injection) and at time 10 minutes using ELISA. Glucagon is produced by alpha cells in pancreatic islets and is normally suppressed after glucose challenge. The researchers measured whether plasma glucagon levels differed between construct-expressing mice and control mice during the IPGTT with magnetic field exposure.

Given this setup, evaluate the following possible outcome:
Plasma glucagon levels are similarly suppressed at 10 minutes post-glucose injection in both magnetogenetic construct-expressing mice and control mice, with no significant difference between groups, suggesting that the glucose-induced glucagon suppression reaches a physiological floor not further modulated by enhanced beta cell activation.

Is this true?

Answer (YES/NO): YES